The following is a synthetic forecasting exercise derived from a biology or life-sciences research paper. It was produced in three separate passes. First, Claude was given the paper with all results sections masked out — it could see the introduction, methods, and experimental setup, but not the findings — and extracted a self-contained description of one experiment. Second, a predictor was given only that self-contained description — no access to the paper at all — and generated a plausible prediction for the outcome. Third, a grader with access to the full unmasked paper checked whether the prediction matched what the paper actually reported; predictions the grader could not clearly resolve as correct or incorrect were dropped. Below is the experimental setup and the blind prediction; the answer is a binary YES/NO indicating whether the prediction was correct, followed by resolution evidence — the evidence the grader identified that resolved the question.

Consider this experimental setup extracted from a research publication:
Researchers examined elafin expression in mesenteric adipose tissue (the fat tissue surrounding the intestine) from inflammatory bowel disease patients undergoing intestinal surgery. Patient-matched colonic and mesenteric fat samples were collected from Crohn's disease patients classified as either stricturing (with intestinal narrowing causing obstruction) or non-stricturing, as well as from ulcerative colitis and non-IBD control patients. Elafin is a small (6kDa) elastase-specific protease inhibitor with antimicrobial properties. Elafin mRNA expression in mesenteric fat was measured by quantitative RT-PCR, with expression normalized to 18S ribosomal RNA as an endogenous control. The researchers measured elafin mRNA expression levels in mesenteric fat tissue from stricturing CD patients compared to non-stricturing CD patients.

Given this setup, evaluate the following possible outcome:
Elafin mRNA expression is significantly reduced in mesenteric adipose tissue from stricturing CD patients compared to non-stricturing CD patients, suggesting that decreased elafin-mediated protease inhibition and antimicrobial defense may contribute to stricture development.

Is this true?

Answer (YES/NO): NO